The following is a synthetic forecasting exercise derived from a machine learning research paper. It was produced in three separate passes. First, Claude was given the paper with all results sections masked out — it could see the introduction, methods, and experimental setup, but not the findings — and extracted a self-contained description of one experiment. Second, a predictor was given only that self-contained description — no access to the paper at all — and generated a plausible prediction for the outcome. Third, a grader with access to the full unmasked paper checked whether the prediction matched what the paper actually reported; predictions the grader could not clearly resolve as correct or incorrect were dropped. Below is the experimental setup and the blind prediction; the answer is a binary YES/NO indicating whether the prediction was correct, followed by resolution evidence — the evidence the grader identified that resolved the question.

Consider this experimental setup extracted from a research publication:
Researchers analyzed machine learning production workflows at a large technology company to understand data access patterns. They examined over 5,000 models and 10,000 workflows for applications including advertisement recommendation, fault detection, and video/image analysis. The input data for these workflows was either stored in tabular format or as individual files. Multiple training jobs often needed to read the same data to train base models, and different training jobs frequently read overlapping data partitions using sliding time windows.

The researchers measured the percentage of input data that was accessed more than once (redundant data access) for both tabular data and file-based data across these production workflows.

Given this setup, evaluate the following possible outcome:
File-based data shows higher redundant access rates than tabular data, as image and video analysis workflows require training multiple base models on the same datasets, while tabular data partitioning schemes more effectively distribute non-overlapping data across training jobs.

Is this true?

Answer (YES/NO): YES